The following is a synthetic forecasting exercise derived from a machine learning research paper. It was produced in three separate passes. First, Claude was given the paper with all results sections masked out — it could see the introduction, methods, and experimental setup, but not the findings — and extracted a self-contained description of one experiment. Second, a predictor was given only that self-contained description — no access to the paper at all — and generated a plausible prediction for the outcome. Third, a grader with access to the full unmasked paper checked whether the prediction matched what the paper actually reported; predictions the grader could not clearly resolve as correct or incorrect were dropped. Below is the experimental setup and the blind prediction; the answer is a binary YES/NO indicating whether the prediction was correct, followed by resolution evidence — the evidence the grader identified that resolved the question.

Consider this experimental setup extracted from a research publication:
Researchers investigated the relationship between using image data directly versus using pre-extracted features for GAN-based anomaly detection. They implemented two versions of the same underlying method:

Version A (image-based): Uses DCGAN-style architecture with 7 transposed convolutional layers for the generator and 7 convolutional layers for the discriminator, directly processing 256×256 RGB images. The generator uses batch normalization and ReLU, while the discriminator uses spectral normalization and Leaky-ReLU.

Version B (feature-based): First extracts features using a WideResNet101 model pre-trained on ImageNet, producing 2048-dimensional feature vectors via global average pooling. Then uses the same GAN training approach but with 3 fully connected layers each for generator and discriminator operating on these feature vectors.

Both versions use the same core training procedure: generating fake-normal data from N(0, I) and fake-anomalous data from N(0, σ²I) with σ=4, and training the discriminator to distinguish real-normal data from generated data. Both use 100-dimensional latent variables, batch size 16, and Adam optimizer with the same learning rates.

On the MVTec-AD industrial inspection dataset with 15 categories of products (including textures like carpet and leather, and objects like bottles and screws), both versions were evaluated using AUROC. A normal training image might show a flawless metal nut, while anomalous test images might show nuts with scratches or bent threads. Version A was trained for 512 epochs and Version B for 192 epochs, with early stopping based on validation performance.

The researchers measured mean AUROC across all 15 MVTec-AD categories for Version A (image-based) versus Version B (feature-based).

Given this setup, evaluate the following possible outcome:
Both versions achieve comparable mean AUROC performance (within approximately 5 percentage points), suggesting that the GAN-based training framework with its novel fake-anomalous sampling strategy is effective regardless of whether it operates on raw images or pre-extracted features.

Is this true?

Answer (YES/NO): YES